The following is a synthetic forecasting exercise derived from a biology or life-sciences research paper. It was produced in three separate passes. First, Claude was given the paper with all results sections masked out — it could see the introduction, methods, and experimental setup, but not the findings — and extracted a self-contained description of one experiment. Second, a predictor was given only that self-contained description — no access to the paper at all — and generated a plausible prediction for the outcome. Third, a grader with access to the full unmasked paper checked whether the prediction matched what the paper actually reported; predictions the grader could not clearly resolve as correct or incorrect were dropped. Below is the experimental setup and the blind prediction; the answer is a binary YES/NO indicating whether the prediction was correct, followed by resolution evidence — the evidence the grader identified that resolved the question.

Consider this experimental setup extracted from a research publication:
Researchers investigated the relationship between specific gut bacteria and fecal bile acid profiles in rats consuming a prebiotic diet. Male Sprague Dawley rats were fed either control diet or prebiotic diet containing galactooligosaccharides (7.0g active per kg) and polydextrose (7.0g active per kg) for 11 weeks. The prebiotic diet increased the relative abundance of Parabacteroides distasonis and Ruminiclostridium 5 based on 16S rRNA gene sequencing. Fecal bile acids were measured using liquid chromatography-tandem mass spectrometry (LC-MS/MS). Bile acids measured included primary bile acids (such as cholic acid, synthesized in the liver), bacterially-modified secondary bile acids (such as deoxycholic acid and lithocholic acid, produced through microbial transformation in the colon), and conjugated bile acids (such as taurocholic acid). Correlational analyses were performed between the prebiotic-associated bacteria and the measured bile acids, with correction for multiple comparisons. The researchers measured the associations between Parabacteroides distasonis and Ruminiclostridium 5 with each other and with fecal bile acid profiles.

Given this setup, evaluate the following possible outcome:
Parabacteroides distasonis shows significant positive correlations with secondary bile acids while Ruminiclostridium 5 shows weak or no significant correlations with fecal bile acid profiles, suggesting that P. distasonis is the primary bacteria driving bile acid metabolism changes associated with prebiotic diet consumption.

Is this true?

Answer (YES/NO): NO